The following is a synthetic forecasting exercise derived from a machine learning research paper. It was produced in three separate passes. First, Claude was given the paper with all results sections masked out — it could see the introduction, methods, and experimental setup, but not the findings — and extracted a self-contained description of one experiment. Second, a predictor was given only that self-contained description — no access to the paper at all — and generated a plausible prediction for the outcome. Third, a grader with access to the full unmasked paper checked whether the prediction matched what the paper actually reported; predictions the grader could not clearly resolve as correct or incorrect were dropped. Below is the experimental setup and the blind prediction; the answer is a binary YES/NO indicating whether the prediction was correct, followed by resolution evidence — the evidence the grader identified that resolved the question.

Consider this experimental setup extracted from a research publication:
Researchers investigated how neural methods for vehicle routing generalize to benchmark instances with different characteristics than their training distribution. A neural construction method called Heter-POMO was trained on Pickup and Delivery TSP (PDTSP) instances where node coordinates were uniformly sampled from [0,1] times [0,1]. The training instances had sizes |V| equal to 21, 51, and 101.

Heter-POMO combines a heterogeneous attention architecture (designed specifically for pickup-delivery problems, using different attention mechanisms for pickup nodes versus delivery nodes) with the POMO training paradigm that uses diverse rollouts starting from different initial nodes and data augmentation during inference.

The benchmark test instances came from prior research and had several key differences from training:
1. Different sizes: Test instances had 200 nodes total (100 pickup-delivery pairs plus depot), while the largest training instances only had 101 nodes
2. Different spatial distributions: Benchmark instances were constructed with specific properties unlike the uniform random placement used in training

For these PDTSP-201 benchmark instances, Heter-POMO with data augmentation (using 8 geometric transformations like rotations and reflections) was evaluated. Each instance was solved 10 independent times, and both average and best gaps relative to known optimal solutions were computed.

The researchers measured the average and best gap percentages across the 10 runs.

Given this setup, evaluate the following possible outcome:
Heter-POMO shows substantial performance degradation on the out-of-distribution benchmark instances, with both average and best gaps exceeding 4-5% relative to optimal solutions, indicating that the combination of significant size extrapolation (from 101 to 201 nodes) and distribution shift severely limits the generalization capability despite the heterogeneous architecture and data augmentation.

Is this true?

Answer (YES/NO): YES